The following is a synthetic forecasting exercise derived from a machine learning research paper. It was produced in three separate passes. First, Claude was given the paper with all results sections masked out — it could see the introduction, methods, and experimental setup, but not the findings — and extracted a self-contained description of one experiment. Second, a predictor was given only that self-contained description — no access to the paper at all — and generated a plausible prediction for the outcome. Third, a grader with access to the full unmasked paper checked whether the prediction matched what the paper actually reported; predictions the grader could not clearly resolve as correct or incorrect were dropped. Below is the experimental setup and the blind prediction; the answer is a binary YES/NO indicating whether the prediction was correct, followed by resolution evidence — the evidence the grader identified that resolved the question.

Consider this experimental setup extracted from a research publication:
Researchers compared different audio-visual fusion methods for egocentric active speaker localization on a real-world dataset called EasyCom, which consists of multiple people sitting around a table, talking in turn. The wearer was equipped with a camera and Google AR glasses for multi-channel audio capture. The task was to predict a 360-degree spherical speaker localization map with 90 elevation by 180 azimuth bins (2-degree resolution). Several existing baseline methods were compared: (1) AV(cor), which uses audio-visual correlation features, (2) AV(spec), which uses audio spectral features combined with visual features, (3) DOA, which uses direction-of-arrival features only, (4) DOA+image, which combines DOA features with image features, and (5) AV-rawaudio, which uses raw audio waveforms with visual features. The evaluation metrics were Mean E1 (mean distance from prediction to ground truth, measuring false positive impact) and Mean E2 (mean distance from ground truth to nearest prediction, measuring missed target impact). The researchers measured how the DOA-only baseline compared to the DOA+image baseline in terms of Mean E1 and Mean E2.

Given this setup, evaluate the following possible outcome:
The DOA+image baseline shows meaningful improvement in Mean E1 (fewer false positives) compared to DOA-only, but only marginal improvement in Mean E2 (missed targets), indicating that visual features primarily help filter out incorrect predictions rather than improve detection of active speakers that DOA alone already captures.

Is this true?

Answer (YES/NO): NO